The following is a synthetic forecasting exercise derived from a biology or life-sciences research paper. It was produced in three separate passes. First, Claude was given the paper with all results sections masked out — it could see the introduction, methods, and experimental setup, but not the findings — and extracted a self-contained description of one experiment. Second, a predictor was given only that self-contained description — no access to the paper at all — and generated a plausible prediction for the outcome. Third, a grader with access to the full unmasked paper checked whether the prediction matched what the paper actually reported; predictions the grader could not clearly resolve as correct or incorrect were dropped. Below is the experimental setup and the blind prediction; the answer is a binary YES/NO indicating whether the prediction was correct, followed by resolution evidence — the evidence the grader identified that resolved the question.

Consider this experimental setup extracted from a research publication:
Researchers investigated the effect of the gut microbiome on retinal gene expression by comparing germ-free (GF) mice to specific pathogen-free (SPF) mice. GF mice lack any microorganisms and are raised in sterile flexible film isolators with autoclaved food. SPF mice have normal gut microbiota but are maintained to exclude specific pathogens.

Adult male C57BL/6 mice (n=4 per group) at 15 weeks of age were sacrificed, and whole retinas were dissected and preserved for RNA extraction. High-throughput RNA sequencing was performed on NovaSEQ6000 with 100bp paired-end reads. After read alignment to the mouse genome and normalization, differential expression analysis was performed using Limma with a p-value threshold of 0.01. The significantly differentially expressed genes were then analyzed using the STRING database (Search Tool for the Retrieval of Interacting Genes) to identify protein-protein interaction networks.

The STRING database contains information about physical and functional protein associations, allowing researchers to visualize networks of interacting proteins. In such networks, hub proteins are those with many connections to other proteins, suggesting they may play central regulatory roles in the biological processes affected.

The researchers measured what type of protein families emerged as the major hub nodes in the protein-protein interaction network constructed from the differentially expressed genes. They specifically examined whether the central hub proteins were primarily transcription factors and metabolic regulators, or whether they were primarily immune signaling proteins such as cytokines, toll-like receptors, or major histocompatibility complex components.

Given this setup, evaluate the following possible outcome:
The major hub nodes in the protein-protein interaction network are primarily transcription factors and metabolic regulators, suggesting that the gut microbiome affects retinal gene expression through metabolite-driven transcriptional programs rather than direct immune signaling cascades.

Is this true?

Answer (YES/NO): YES